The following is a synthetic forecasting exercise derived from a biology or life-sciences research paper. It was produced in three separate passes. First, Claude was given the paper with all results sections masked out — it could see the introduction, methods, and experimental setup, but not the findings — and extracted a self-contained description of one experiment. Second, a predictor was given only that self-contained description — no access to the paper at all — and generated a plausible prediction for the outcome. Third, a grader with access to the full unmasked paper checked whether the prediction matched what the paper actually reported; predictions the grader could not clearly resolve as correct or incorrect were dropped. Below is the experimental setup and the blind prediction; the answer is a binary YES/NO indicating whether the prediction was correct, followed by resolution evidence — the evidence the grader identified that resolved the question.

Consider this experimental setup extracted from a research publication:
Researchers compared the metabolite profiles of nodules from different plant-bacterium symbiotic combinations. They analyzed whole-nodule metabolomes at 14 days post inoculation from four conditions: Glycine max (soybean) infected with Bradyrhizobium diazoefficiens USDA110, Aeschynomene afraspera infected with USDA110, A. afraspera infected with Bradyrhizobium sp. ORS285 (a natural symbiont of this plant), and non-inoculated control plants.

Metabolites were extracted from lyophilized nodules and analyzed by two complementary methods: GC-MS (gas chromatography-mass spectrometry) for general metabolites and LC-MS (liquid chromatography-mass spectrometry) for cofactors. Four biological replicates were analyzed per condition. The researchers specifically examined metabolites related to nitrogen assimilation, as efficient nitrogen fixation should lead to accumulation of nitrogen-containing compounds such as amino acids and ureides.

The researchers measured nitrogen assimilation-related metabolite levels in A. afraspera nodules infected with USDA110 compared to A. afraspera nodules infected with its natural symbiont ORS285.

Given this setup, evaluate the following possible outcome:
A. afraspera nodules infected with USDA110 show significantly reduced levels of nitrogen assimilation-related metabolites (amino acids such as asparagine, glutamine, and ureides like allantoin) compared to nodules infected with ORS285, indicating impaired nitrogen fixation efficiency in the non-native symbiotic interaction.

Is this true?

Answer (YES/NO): YES